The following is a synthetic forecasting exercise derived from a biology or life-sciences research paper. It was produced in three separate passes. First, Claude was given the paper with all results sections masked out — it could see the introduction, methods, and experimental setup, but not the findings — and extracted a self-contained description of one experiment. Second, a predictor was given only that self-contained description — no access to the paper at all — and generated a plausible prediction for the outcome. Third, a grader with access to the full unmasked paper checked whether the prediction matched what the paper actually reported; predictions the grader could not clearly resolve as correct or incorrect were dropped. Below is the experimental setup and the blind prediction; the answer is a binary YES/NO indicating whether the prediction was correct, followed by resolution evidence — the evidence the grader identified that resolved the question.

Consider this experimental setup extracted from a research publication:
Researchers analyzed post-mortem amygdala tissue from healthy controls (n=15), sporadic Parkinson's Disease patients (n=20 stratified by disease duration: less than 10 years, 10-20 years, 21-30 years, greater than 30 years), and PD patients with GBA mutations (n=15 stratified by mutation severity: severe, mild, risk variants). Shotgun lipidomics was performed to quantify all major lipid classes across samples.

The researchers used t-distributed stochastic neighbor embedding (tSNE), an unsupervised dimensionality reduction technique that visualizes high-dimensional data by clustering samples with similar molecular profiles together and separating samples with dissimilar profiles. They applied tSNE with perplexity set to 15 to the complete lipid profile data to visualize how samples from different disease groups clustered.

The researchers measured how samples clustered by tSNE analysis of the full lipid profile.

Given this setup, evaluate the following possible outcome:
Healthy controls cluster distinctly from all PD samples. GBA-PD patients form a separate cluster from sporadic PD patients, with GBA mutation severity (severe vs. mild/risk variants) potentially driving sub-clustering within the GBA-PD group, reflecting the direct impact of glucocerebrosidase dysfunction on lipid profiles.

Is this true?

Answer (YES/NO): NO